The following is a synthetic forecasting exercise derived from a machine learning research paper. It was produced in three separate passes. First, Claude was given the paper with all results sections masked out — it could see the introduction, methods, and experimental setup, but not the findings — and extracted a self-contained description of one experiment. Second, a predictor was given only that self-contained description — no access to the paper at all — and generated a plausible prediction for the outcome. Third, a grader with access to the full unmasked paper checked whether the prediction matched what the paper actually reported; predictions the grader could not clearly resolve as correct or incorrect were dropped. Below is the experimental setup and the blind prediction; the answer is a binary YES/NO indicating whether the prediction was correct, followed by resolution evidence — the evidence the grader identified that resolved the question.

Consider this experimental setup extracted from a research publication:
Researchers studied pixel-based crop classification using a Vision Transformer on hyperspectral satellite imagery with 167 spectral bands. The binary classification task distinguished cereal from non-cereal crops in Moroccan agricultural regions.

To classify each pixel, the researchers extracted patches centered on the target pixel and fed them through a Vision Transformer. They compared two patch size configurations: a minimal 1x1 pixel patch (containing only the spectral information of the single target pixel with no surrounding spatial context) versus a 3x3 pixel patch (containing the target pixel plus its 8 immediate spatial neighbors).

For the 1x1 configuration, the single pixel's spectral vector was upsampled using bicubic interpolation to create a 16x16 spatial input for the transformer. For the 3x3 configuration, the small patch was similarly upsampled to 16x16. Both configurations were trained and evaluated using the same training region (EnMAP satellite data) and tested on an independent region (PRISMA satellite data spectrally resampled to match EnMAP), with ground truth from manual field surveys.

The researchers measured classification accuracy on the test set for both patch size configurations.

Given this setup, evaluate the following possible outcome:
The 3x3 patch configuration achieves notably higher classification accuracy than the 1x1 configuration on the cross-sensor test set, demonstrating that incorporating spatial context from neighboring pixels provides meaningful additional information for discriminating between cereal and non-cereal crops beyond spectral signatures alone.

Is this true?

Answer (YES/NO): YES